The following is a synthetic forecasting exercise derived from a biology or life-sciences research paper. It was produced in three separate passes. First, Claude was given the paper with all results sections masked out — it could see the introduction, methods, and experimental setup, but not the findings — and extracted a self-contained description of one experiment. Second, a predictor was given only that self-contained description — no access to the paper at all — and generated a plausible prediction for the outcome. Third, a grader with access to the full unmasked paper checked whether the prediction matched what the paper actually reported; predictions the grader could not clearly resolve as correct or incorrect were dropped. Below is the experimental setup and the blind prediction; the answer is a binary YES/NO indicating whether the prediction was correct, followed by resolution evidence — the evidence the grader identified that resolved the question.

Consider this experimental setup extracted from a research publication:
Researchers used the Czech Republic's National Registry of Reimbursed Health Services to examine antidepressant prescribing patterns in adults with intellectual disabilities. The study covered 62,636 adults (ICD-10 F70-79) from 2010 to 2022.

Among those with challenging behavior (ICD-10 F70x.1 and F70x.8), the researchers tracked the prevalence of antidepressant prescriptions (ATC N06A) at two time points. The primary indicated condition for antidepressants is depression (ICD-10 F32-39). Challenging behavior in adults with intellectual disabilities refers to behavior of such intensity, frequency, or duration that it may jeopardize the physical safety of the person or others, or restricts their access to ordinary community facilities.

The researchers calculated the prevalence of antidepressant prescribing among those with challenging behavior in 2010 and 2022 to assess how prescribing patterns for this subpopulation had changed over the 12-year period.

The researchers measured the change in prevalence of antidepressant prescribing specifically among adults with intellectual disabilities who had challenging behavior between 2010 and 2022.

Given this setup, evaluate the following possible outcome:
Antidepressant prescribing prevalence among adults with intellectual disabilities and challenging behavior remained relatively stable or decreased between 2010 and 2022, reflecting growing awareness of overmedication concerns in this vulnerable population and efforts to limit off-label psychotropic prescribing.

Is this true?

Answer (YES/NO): NO